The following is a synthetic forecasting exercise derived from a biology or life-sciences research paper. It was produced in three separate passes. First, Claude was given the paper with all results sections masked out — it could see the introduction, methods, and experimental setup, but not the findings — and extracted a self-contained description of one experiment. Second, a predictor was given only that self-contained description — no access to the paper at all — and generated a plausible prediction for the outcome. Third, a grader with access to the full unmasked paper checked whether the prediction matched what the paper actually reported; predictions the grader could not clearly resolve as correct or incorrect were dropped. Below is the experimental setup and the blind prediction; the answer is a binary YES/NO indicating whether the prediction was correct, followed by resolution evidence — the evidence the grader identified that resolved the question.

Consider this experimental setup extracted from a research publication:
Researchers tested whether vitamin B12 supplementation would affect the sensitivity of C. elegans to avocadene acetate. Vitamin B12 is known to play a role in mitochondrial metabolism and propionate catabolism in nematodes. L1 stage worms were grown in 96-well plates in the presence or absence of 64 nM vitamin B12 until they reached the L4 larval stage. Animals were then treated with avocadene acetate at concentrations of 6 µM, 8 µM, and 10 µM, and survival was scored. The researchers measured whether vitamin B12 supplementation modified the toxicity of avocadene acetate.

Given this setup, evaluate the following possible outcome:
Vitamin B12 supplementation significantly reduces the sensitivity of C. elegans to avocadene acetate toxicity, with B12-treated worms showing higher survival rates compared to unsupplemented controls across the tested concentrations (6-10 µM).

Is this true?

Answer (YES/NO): YES